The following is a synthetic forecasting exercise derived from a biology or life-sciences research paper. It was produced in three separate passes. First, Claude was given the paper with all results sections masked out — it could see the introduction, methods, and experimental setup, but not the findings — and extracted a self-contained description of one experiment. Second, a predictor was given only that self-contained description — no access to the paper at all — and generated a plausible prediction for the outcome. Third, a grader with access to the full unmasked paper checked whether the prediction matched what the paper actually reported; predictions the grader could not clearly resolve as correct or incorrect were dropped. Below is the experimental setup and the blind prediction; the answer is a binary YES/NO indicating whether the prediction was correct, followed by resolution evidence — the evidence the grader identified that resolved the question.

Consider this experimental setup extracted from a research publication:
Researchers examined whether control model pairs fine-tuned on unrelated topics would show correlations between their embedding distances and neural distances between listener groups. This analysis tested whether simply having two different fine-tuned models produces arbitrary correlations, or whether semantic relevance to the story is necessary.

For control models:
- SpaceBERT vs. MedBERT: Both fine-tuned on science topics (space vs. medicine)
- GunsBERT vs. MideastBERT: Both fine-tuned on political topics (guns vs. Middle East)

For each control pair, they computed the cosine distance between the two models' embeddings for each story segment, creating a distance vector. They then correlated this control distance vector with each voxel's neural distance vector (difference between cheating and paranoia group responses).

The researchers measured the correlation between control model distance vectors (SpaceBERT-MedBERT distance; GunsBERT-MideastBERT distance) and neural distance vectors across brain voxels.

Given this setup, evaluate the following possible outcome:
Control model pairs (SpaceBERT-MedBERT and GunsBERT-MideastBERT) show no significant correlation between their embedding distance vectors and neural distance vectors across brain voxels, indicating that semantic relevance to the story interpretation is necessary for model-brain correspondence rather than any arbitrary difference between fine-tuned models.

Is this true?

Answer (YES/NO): YES